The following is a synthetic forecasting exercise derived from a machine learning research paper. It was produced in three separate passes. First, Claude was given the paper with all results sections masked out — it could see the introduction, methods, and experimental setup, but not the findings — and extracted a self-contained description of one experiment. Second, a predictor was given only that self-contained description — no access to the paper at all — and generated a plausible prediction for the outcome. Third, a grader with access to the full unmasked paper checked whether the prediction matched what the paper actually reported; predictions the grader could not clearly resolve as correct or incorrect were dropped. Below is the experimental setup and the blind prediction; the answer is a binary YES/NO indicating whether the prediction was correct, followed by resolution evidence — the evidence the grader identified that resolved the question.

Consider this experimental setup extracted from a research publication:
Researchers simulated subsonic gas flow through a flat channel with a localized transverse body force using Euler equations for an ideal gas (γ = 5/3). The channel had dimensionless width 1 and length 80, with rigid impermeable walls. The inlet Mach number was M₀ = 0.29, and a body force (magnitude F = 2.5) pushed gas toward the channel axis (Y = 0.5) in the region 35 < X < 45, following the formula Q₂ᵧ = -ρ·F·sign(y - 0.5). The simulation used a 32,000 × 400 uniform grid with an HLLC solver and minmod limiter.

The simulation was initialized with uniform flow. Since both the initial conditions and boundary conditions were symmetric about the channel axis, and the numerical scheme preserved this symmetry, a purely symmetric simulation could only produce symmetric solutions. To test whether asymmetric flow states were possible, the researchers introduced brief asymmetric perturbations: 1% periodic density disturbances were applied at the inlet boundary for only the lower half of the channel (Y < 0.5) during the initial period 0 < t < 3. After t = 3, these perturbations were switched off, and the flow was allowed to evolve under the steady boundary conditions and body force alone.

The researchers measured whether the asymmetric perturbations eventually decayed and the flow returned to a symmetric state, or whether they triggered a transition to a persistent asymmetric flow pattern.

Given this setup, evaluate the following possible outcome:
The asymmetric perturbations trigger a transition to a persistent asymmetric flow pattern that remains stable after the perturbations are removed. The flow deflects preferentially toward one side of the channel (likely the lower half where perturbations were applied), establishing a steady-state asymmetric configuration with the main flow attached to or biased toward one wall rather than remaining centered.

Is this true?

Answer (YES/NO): NO